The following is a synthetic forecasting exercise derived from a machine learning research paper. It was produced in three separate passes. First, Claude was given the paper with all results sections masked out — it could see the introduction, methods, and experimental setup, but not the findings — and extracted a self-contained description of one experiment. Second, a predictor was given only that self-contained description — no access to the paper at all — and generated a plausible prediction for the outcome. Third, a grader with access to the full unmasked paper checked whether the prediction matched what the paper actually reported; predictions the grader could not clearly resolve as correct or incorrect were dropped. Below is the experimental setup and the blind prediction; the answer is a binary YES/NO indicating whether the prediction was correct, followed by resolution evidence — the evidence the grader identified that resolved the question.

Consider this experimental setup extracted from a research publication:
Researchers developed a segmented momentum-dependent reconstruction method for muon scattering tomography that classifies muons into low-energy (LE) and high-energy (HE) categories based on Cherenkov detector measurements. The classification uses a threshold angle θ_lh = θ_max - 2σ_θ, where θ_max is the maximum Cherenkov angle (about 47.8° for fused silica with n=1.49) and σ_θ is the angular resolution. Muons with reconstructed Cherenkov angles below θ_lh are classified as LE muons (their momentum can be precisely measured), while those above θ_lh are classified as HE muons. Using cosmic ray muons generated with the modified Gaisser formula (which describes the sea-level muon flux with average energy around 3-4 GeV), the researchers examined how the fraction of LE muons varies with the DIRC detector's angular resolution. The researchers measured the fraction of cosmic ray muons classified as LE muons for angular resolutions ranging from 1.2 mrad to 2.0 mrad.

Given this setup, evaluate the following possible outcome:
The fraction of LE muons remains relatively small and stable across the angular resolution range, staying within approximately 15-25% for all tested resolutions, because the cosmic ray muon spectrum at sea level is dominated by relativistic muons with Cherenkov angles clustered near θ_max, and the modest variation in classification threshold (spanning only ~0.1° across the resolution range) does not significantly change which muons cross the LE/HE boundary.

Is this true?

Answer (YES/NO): NO